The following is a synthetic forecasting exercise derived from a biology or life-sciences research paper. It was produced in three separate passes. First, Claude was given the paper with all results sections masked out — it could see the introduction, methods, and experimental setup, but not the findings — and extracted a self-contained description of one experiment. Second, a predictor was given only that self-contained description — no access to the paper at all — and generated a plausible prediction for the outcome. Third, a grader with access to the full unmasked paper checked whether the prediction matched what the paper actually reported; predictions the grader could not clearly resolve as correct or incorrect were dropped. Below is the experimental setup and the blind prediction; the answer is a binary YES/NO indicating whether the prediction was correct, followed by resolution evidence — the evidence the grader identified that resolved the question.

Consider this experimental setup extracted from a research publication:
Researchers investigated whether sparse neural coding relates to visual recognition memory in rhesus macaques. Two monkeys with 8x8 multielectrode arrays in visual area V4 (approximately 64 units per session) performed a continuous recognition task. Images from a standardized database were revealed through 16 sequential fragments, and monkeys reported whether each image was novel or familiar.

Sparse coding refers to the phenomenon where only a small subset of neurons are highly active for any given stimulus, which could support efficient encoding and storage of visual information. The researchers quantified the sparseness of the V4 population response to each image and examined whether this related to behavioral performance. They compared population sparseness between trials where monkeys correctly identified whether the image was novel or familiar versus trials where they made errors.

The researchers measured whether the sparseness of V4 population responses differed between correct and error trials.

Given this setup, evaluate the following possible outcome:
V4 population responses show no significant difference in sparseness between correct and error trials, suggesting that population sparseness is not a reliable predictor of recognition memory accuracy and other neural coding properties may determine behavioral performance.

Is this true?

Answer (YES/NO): NO